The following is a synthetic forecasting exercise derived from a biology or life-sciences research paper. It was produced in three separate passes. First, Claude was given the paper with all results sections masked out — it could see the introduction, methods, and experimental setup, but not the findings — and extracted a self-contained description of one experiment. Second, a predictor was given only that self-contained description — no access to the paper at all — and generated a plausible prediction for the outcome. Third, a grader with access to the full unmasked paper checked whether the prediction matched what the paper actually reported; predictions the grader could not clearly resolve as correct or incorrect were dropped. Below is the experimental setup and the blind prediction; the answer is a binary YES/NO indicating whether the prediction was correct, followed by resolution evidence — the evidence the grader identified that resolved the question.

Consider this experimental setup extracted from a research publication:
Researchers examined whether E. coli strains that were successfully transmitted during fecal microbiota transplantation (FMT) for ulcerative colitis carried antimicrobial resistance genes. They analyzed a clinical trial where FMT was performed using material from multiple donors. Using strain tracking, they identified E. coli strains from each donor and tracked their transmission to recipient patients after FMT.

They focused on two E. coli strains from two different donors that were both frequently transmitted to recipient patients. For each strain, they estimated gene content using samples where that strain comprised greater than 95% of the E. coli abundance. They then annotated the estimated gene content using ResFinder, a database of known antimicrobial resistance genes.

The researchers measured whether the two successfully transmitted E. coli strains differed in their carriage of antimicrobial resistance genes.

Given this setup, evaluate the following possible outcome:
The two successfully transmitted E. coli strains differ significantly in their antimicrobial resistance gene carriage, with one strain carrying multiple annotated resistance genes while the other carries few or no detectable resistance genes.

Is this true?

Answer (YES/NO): YES